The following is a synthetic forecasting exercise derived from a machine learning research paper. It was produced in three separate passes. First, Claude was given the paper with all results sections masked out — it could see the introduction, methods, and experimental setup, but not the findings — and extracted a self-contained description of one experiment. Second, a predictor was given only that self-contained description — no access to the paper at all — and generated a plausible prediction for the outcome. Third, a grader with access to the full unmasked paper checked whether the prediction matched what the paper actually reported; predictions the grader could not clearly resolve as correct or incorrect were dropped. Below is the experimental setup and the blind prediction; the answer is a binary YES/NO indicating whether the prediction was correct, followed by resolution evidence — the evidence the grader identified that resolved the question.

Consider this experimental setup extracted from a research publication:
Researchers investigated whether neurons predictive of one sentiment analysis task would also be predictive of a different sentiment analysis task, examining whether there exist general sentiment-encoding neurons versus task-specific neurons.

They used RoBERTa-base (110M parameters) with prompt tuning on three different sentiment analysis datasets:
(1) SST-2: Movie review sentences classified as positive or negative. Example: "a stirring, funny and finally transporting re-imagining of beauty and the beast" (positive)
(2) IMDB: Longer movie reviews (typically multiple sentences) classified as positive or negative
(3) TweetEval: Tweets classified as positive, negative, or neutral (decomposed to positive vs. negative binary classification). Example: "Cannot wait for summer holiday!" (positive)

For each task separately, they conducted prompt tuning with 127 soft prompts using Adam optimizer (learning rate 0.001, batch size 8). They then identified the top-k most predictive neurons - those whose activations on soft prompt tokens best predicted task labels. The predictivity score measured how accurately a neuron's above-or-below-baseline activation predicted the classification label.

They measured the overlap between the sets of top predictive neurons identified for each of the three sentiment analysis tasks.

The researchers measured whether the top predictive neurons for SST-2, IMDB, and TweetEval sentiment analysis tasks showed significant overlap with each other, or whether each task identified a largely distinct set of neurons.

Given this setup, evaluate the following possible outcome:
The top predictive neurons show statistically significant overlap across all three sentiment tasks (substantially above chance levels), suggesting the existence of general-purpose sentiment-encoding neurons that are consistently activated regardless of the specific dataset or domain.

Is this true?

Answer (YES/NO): NO